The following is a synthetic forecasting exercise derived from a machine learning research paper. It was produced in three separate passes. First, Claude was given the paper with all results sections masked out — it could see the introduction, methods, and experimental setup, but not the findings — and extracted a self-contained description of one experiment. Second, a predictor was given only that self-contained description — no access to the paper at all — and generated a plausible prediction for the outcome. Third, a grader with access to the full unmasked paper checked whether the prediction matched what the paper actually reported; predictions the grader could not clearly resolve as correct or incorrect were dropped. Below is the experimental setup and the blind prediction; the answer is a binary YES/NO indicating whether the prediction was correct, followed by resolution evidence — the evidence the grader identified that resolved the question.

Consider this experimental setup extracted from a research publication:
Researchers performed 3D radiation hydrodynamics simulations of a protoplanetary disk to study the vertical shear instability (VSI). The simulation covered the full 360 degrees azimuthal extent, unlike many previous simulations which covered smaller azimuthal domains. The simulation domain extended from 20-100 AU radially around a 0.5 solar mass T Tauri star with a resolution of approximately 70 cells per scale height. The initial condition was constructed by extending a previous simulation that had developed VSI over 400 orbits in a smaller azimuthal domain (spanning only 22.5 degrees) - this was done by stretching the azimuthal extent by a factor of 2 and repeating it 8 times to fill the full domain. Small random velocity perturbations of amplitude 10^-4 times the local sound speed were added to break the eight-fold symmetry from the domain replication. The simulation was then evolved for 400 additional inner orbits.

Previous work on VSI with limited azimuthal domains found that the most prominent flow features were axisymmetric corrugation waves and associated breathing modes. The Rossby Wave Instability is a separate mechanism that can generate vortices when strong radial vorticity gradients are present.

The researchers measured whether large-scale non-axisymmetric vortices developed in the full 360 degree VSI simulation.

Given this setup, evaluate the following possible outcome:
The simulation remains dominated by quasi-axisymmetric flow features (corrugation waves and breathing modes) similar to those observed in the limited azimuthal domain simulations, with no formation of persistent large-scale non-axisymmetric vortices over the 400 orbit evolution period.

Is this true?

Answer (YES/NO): NO